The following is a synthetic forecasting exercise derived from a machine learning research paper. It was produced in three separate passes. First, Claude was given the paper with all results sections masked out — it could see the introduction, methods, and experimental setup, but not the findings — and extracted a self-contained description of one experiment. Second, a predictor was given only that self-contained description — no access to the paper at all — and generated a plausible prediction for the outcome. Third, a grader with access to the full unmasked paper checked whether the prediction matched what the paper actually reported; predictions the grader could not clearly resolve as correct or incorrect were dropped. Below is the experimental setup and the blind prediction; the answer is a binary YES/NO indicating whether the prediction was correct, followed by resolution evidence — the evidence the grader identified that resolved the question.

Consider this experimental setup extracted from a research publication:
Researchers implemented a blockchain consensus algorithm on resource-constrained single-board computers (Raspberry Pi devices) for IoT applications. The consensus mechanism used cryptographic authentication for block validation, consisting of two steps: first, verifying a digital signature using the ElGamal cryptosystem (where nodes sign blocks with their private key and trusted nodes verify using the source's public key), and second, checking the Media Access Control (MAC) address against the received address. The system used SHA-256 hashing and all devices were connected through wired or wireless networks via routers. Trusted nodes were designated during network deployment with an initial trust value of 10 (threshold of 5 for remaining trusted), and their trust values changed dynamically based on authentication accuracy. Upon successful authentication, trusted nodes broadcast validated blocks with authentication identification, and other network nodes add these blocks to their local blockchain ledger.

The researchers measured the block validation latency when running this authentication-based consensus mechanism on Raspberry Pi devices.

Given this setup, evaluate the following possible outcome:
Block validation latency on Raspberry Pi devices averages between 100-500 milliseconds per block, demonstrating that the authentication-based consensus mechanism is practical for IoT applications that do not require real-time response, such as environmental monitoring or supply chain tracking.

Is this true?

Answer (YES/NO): NO